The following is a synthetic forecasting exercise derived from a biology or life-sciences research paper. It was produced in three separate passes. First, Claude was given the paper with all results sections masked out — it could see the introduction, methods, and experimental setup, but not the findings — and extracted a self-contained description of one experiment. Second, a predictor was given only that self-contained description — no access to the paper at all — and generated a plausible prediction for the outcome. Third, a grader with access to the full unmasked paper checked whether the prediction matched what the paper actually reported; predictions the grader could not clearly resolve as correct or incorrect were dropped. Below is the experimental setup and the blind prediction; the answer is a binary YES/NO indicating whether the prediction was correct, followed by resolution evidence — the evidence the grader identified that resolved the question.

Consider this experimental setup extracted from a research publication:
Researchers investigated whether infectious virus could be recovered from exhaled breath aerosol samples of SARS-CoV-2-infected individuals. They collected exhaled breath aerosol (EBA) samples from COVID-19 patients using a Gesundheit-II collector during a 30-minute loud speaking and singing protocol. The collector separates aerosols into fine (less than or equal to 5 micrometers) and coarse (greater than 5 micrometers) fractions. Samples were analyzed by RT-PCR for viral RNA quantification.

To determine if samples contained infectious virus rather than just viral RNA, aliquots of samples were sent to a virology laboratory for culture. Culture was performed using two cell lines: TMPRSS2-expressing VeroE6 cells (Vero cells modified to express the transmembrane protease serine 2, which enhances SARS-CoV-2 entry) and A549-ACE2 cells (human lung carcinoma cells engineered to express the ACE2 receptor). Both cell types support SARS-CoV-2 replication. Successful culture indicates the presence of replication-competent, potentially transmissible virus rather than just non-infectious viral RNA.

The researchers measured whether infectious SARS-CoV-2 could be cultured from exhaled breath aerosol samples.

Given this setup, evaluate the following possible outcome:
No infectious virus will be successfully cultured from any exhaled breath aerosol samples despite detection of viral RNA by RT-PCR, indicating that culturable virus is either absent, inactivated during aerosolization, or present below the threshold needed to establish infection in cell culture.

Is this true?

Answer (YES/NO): NO